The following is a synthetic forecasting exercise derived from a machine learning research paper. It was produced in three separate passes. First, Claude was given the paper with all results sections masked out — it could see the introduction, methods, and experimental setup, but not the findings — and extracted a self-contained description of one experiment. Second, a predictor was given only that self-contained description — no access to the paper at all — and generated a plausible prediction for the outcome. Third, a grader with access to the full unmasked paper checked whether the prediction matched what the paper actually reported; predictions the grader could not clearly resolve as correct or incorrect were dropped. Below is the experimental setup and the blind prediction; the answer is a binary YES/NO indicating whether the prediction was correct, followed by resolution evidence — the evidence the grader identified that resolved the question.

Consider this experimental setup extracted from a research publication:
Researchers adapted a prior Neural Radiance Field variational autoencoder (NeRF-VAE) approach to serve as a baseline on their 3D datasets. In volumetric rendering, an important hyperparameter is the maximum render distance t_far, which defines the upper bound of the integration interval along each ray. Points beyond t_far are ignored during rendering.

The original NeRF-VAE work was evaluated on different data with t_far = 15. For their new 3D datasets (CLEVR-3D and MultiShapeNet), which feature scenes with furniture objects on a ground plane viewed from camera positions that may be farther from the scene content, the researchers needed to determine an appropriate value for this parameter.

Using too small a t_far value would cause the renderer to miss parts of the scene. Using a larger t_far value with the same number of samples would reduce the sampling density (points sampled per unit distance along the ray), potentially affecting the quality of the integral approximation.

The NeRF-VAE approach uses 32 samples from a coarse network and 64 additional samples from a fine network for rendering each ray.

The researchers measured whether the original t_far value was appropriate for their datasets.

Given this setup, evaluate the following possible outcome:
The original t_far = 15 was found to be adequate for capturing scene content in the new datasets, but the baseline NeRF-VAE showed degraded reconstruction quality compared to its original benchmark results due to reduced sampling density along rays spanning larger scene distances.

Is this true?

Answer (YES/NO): NO